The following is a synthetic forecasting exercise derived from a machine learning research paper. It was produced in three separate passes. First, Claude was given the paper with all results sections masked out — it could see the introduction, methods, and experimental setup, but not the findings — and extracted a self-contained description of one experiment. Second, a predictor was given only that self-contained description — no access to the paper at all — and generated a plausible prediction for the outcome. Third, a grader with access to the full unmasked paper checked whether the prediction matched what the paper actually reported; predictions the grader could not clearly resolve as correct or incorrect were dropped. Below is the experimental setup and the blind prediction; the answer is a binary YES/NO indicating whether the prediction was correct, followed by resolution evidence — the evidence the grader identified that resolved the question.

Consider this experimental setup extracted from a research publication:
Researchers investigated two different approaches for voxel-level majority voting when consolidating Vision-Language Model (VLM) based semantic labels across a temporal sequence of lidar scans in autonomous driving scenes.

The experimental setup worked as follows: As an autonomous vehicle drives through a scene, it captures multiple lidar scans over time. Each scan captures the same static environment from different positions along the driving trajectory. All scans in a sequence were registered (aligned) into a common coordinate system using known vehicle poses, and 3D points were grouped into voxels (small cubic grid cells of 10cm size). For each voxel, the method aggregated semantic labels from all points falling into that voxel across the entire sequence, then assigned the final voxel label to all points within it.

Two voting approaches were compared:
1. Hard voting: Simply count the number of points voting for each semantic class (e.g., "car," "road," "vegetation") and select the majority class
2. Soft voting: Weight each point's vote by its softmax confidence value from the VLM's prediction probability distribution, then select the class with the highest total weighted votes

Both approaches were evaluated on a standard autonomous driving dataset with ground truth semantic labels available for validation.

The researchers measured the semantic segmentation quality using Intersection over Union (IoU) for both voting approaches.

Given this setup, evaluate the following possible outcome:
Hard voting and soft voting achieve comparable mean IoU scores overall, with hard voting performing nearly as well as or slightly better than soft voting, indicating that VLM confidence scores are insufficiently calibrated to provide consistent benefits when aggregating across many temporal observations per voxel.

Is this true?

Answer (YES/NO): YES